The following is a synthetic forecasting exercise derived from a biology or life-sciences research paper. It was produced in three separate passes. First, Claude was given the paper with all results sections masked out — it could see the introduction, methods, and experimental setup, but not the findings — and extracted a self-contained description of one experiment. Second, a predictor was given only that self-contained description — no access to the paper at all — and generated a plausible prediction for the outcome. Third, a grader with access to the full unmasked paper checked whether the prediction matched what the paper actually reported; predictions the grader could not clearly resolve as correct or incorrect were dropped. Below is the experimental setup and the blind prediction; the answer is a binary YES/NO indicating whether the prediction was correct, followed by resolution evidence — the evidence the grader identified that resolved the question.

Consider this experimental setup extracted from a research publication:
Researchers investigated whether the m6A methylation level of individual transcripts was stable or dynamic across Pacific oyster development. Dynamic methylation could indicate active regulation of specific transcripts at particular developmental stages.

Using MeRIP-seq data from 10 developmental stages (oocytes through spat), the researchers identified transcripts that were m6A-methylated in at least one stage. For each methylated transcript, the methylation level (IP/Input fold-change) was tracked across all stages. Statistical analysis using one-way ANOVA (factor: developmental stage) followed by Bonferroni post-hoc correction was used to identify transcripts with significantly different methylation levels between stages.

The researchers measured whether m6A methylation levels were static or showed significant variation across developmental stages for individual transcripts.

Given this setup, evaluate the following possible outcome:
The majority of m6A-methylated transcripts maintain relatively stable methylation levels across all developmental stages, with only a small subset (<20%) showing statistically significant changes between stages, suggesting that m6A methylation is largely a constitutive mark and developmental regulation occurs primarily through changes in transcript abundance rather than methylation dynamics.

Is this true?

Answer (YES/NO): NO